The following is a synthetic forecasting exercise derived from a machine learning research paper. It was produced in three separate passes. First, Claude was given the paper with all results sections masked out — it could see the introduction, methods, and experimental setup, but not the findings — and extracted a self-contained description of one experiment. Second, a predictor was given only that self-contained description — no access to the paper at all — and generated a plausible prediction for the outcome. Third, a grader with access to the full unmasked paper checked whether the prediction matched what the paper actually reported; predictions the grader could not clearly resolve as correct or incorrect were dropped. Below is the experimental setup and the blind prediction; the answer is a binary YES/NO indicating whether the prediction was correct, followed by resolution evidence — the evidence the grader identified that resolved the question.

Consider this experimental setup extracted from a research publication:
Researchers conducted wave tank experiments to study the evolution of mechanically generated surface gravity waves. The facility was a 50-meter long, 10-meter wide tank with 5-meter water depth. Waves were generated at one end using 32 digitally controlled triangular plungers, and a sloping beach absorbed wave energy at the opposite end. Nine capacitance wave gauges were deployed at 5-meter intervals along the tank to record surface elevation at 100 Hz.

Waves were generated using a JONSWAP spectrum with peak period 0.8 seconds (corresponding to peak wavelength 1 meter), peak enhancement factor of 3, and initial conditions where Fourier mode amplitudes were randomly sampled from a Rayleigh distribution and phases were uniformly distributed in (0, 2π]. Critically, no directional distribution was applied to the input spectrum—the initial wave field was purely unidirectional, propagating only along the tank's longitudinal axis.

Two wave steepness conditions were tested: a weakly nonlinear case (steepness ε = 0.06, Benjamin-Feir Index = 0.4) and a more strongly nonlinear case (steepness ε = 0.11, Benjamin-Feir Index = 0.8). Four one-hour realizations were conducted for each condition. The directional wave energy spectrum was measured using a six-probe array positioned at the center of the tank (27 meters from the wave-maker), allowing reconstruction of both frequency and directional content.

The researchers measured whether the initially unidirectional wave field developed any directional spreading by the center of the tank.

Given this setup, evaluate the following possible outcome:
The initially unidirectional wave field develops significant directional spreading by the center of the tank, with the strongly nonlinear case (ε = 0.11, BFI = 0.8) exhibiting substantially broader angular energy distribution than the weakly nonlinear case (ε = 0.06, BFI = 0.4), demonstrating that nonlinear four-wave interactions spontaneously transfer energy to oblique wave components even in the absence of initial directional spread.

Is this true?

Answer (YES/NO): NO